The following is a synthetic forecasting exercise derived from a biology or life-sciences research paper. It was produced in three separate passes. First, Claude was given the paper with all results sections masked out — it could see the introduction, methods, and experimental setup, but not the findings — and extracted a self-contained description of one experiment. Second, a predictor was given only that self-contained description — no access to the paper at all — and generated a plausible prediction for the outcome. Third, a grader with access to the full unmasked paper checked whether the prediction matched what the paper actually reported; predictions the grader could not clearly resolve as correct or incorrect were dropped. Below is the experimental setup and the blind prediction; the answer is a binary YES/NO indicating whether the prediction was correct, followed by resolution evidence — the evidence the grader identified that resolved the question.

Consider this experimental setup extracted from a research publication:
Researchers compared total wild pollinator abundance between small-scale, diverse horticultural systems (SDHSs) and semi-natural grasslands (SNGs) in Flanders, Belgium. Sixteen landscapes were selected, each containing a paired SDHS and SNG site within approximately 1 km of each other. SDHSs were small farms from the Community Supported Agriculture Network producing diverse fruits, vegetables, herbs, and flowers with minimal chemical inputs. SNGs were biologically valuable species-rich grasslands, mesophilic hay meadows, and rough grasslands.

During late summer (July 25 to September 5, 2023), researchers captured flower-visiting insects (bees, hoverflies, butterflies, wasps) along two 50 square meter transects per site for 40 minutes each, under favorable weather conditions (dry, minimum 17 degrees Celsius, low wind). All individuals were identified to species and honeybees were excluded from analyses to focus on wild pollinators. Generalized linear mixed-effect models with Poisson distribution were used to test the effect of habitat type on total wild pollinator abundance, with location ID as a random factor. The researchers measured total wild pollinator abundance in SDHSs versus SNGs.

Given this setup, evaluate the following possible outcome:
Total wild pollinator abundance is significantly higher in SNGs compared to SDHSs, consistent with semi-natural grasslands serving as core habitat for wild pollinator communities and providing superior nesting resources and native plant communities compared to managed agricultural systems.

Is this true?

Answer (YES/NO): NO